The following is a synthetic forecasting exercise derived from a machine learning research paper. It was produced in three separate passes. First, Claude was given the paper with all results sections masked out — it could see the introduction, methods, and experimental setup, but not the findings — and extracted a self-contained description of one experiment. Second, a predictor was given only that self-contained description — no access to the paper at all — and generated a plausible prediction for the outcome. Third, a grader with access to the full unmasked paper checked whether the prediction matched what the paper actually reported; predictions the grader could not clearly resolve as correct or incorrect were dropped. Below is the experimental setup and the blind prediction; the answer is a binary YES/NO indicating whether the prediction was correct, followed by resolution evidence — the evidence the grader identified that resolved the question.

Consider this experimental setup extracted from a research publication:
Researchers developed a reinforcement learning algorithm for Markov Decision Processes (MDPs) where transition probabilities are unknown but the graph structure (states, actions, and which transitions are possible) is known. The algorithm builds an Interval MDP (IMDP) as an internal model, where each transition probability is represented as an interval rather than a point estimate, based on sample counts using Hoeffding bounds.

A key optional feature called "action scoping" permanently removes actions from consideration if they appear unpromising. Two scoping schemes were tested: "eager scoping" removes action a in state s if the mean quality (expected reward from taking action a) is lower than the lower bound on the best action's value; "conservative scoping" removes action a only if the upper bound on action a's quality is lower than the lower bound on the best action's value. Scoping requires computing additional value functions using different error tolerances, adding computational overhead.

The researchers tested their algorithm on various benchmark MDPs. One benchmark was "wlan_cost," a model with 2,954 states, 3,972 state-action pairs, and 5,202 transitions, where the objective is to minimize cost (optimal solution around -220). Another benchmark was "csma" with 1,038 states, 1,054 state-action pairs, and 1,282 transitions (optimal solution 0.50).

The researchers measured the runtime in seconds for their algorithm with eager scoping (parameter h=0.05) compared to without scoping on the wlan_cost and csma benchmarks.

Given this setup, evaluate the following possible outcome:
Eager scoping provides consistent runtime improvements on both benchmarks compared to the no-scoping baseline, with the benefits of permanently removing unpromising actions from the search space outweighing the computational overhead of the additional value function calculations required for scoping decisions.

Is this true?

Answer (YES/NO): NO